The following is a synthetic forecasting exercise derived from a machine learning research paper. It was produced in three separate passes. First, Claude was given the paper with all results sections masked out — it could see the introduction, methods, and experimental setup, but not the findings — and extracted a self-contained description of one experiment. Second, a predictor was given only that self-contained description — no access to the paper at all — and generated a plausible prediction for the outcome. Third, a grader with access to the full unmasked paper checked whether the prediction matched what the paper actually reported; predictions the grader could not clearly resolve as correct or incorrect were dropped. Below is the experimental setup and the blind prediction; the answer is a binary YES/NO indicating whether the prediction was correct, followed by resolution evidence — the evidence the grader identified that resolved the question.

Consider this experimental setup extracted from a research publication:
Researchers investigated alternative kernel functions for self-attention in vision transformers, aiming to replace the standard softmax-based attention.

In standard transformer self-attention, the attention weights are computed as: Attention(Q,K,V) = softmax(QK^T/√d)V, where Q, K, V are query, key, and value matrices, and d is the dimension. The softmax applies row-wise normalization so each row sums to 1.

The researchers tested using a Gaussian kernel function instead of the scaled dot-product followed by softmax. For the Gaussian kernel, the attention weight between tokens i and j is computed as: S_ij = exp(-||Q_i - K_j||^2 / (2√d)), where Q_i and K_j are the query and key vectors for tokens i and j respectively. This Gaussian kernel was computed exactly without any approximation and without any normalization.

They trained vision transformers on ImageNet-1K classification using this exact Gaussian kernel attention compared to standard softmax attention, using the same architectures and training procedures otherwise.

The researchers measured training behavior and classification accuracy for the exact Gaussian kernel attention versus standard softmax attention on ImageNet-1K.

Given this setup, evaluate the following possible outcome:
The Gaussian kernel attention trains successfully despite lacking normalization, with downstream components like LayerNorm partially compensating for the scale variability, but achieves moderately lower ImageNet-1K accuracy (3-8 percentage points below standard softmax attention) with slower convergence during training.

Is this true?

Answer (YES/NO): NO